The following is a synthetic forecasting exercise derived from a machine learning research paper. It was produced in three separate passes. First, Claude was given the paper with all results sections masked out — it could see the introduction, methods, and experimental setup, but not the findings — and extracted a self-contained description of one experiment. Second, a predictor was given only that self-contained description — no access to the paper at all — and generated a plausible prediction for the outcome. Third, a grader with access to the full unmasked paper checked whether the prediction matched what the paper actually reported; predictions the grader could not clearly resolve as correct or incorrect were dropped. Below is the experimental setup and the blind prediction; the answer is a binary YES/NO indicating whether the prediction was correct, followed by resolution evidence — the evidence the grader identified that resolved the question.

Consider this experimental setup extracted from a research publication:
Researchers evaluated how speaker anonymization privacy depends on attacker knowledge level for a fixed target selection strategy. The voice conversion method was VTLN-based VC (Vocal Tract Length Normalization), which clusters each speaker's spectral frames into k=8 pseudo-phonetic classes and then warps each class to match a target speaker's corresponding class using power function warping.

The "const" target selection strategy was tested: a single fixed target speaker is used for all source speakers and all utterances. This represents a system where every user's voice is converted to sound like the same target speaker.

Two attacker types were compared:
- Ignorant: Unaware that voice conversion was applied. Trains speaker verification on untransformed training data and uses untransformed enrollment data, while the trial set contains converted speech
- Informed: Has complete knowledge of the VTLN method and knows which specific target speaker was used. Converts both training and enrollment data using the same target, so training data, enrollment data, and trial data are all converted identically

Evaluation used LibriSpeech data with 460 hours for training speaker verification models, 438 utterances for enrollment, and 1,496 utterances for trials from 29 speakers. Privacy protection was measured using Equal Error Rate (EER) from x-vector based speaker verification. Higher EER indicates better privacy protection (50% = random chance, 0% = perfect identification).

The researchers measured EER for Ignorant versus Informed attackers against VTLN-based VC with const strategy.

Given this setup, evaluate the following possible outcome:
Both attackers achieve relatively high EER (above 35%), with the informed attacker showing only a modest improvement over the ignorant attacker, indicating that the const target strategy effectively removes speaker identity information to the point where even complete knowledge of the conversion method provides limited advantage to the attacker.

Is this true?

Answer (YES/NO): NO